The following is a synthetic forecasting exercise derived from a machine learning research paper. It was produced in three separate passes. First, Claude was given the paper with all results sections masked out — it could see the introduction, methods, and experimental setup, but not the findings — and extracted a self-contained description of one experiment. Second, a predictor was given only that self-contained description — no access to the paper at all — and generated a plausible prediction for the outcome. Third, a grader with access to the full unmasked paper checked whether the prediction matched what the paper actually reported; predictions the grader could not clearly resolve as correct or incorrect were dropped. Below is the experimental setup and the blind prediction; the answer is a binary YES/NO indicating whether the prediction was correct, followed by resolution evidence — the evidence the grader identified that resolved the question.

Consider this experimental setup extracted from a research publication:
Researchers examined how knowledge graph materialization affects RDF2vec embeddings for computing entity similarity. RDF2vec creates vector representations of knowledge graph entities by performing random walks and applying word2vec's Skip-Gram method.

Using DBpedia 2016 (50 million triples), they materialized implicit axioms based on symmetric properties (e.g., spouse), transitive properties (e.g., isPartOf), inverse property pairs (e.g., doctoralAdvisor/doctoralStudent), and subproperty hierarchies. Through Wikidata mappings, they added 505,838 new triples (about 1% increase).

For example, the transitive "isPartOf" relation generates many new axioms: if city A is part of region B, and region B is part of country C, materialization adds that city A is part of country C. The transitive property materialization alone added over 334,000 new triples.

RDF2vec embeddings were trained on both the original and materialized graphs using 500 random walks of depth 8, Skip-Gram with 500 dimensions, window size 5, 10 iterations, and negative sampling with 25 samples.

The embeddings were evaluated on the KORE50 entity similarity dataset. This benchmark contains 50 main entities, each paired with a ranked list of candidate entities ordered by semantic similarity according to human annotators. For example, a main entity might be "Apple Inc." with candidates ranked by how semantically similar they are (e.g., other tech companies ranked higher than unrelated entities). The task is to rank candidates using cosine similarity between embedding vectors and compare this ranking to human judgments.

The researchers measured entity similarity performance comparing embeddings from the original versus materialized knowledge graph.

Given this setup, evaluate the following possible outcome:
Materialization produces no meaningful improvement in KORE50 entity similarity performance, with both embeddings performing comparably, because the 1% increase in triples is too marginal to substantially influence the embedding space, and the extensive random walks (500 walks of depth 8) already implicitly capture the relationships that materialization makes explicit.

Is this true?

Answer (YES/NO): NO